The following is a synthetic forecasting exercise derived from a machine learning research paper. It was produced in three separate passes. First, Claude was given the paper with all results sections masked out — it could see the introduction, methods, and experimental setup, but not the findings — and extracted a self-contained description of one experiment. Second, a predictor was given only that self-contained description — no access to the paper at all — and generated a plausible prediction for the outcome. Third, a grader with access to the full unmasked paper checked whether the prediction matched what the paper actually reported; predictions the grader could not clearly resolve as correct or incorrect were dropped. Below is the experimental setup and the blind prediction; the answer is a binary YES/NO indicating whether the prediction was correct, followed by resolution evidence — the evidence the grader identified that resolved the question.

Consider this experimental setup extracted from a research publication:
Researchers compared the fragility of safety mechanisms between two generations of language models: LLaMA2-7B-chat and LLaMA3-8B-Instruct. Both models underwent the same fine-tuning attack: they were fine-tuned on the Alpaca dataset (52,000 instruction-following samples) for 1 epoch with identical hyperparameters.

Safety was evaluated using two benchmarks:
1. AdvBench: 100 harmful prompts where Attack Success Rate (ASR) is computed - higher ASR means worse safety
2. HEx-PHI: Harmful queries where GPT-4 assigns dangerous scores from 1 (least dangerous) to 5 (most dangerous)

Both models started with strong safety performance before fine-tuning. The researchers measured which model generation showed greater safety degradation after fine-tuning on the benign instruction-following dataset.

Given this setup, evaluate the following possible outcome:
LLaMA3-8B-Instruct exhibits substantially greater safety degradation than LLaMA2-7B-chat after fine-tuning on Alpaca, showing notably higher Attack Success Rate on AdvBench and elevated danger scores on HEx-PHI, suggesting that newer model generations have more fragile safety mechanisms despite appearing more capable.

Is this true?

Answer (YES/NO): YES